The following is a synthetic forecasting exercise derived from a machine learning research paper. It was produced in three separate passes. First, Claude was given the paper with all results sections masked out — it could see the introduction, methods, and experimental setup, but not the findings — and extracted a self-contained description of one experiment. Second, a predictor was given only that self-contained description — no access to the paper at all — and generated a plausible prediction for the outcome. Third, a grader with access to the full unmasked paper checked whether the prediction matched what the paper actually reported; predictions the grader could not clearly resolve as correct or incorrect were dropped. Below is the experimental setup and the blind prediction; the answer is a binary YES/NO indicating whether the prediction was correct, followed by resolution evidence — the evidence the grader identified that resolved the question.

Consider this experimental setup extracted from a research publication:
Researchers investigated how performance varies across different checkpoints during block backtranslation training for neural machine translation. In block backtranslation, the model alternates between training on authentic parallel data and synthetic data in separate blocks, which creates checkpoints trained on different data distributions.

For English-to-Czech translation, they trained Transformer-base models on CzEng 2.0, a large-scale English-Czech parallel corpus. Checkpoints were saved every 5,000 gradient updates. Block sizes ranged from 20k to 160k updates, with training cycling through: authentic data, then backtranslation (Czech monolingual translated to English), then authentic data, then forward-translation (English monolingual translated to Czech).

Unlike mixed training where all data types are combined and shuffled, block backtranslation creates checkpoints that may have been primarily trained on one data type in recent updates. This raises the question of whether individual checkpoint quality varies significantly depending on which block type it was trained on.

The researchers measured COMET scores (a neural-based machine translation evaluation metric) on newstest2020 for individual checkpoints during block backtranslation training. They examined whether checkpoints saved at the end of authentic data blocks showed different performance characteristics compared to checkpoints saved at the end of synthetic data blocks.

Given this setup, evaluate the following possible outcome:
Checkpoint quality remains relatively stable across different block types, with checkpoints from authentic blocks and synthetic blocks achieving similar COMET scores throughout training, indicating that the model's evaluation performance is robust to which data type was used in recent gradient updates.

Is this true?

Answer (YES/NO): NO